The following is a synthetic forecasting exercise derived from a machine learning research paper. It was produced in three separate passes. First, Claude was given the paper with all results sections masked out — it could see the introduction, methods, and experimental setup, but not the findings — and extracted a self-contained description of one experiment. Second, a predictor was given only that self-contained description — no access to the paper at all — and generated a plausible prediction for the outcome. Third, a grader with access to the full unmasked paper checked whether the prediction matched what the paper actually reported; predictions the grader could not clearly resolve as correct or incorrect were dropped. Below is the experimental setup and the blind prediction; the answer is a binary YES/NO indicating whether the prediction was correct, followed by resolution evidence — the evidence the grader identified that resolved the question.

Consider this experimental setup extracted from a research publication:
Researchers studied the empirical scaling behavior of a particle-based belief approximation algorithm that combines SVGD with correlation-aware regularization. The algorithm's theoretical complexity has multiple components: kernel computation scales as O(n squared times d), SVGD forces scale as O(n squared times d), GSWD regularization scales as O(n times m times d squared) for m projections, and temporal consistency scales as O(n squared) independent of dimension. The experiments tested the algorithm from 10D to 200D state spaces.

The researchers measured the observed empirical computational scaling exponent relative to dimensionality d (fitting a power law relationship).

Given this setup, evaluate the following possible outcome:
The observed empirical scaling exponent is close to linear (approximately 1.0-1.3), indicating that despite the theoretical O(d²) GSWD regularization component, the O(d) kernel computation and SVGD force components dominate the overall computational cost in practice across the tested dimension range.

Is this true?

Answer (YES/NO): NO